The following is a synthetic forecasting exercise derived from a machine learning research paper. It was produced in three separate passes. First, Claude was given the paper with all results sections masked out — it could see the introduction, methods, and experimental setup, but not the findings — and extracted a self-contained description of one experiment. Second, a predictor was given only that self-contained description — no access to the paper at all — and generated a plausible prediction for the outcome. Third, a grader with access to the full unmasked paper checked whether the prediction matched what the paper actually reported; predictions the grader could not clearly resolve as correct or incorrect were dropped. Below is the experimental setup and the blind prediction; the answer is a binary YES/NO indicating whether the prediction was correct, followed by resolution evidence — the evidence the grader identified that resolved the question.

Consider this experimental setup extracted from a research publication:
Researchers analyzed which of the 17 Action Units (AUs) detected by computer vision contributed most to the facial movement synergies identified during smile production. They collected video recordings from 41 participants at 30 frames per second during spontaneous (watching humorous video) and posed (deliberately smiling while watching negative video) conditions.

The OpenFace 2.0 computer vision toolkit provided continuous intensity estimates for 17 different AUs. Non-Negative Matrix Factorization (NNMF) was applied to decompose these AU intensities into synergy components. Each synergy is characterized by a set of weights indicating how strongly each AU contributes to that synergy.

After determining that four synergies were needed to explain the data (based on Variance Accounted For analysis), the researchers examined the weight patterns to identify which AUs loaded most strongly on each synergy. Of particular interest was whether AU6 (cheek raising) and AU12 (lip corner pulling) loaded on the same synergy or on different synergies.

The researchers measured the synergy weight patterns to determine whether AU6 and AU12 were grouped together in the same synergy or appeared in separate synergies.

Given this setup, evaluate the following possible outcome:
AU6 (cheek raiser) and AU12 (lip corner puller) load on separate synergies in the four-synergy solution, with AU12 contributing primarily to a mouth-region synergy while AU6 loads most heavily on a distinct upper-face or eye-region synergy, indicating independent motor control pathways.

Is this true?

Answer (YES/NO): NO